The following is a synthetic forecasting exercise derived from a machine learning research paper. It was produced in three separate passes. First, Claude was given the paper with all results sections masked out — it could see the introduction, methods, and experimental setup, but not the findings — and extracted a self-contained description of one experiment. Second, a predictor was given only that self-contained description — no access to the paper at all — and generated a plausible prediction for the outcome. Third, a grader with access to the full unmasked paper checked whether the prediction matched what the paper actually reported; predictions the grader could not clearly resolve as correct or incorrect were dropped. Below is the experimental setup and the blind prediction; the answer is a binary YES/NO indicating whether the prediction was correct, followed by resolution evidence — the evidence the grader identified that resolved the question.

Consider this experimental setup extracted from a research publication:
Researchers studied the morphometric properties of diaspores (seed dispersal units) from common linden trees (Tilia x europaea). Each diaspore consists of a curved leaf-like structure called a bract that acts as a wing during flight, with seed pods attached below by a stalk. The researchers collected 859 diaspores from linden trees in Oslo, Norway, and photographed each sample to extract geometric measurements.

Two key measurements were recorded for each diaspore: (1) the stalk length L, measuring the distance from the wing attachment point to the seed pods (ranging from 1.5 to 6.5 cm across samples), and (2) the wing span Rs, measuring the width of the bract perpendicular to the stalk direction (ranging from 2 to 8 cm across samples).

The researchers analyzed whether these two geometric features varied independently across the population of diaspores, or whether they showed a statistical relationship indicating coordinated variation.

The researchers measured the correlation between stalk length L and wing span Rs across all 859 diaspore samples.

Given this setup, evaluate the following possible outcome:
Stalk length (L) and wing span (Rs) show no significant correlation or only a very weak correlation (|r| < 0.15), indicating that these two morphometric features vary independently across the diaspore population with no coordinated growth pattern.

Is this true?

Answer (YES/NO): NO